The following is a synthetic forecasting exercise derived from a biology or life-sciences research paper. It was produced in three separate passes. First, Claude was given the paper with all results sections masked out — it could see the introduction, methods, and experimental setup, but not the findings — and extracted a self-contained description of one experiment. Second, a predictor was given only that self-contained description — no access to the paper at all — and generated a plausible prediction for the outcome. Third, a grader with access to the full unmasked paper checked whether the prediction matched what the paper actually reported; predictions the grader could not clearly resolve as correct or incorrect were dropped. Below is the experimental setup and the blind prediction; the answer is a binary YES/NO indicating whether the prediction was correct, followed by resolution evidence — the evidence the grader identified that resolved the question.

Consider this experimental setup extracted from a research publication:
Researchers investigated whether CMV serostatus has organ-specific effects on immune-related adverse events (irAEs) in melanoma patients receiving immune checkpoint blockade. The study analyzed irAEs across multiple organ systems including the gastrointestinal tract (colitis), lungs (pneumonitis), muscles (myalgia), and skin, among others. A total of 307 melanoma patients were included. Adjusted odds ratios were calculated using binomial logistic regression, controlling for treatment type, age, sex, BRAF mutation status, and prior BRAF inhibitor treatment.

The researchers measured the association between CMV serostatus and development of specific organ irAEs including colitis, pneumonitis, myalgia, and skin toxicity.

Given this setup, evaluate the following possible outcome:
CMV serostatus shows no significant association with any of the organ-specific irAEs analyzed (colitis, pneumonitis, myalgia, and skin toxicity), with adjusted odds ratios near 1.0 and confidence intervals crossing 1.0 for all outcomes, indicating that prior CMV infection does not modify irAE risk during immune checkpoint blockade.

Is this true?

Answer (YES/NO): NO